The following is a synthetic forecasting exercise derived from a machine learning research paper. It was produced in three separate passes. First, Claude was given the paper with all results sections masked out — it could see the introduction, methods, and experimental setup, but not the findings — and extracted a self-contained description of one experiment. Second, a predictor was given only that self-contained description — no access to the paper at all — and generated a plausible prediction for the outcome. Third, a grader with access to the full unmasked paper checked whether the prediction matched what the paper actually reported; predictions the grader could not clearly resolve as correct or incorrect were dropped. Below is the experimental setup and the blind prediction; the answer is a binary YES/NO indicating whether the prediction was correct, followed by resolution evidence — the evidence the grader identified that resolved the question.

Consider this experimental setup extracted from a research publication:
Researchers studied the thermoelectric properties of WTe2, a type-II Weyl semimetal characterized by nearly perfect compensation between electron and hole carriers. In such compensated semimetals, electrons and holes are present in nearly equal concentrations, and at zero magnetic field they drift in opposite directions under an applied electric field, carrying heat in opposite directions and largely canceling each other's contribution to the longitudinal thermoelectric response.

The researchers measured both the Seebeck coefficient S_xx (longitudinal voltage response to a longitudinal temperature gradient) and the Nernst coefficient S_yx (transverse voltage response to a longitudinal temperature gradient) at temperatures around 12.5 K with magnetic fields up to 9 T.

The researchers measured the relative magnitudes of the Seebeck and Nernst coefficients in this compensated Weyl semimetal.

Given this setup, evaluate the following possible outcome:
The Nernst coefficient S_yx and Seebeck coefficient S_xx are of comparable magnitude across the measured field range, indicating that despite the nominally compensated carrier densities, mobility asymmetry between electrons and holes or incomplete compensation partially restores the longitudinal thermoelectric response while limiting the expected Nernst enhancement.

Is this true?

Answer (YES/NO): NO